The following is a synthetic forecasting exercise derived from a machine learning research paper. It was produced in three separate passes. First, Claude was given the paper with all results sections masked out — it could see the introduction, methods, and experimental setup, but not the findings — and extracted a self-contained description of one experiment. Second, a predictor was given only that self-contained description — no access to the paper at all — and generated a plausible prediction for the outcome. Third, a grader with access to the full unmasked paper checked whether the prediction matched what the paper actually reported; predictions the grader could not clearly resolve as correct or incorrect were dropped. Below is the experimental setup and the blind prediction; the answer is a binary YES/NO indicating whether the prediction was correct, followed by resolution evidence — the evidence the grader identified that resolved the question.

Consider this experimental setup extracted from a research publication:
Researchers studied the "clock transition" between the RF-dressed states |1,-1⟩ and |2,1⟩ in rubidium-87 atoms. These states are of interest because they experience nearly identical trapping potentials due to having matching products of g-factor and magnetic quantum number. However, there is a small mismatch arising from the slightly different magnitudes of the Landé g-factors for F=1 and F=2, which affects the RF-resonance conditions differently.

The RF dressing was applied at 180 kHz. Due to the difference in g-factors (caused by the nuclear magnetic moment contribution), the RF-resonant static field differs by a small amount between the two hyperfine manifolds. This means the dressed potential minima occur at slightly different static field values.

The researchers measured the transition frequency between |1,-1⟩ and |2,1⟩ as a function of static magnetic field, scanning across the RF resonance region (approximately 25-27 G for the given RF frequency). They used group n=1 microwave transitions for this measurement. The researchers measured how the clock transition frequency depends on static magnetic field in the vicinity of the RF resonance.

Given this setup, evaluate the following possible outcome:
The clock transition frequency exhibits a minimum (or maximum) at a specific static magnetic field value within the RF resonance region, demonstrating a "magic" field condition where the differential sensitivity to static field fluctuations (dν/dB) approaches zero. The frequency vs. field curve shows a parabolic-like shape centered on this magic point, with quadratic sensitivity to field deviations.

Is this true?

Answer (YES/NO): NO